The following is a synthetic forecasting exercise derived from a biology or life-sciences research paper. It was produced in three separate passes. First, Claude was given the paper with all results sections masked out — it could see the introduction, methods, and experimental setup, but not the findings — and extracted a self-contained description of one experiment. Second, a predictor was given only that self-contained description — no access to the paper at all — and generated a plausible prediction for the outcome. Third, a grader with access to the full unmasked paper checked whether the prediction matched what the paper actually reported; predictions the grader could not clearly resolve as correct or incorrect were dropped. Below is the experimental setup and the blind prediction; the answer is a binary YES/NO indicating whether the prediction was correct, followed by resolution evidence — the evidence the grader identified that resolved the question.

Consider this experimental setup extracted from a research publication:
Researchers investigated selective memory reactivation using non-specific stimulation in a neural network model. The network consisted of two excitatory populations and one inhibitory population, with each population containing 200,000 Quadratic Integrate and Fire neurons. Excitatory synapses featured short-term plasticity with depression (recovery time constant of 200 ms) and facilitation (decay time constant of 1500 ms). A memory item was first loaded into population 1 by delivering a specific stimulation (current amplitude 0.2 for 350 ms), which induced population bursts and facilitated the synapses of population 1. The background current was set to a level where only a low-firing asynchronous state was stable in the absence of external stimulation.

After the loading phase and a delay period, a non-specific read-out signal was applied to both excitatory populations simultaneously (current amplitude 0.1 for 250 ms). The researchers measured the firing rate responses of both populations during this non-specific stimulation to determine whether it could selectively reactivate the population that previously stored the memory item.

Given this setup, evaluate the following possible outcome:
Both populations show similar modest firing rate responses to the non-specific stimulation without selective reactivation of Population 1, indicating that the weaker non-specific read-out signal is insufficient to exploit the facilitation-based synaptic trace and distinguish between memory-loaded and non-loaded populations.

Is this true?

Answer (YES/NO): NO